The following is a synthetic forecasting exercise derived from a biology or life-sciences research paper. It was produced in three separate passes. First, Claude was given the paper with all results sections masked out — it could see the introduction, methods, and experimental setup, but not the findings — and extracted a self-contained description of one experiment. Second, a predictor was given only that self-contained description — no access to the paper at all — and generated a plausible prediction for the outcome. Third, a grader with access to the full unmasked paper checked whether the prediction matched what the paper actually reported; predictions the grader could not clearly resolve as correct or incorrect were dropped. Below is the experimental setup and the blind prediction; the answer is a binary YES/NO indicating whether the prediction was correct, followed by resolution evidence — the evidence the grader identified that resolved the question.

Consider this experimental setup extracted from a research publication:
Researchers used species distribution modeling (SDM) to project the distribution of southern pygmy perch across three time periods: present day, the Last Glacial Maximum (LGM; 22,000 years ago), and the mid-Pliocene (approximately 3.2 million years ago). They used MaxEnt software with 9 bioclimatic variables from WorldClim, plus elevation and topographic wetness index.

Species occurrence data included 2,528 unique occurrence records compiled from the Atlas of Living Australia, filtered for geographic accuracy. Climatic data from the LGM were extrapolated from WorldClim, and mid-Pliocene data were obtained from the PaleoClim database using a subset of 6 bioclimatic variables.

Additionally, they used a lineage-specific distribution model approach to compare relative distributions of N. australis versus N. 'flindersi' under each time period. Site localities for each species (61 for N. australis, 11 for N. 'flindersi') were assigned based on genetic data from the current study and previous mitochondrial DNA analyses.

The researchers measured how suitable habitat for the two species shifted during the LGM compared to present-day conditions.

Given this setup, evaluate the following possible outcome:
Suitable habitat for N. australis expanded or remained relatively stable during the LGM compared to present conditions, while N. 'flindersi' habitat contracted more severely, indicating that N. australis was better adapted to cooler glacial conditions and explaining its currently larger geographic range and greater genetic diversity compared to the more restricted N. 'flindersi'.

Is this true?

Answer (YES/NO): NO